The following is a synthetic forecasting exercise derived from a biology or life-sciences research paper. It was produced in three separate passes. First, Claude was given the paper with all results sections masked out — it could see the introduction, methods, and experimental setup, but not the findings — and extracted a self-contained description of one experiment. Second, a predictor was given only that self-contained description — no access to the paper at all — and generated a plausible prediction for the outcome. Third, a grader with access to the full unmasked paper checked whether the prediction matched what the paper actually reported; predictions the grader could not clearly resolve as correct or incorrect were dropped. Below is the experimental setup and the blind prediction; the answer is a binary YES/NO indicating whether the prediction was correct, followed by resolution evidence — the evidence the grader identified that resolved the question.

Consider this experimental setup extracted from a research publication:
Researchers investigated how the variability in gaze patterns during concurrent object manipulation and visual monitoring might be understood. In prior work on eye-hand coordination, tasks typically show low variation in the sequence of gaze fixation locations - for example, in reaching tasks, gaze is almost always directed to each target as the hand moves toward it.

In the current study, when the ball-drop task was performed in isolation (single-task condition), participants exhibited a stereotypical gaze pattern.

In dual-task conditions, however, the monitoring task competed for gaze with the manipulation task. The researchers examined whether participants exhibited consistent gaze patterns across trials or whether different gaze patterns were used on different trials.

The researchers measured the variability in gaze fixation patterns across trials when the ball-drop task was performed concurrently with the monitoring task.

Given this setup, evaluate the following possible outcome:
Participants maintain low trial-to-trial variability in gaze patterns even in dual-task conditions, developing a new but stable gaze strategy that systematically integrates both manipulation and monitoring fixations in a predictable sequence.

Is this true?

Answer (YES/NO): NO